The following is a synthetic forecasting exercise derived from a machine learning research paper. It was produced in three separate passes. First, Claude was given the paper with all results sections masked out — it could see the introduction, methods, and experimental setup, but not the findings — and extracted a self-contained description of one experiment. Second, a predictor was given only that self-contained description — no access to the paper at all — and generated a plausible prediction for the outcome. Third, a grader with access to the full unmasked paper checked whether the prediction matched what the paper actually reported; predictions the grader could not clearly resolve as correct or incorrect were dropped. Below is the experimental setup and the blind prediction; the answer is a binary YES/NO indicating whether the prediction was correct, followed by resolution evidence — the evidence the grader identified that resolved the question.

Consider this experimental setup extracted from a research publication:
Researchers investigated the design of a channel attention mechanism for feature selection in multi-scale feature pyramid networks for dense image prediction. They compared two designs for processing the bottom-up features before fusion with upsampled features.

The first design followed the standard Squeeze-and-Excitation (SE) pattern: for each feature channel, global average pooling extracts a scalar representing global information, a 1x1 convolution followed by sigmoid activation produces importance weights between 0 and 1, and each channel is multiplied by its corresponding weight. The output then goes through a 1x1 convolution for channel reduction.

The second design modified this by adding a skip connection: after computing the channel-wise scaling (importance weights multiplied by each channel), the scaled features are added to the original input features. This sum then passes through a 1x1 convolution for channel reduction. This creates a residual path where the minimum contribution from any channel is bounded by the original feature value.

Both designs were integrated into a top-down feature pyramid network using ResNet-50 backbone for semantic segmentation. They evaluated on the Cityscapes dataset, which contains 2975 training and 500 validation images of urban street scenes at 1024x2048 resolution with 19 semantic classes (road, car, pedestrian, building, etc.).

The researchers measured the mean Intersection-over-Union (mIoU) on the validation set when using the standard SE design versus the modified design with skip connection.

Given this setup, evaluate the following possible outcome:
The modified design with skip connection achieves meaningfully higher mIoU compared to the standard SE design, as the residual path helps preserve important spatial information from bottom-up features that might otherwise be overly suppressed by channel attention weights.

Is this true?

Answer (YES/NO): YES